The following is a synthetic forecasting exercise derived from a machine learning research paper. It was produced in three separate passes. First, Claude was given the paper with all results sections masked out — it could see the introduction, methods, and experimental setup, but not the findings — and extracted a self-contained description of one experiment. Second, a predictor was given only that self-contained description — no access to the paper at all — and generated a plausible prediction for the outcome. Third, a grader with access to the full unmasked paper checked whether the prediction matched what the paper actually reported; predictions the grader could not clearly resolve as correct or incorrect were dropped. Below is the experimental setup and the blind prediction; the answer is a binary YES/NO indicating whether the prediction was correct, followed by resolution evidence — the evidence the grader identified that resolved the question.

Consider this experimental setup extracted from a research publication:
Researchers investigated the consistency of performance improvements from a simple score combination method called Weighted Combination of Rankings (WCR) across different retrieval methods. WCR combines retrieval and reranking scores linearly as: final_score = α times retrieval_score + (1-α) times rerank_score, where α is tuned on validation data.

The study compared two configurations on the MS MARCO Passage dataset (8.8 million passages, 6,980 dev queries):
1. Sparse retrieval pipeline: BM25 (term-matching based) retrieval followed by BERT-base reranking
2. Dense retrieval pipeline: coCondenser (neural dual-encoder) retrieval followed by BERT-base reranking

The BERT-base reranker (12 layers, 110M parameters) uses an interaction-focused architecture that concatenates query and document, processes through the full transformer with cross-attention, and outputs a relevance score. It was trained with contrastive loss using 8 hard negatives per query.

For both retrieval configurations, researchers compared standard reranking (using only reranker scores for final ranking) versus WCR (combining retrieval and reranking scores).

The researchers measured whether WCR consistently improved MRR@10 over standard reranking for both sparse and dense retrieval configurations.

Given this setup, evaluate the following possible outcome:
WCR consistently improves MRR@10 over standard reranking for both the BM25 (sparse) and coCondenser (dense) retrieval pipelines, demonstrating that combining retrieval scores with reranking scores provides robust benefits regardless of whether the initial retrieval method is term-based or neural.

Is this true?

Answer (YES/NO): YES